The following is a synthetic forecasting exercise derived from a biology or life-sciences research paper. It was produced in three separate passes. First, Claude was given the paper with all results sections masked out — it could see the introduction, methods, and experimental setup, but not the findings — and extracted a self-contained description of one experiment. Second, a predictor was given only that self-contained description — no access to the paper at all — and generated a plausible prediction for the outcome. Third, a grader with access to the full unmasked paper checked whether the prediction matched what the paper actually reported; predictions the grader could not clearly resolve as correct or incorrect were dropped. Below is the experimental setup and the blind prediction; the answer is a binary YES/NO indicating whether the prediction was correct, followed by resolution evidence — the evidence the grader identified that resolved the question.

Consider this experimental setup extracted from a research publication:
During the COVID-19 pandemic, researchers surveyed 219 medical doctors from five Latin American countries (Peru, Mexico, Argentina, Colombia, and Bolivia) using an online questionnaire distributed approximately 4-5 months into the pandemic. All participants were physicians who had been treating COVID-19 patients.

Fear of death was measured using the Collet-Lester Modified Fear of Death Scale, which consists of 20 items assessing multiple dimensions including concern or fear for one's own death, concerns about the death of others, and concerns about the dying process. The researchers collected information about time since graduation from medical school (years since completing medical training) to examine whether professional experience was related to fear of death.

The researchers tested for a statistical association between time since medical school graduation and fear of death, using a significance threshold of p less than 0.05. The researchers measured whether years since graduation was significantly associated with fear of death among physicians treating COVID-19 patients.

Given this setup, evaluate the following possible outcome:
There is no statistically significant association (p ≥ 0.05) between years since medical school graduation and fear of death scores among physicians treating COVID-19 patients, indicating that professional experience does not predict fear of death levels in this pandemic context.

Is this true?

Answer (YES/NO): NO